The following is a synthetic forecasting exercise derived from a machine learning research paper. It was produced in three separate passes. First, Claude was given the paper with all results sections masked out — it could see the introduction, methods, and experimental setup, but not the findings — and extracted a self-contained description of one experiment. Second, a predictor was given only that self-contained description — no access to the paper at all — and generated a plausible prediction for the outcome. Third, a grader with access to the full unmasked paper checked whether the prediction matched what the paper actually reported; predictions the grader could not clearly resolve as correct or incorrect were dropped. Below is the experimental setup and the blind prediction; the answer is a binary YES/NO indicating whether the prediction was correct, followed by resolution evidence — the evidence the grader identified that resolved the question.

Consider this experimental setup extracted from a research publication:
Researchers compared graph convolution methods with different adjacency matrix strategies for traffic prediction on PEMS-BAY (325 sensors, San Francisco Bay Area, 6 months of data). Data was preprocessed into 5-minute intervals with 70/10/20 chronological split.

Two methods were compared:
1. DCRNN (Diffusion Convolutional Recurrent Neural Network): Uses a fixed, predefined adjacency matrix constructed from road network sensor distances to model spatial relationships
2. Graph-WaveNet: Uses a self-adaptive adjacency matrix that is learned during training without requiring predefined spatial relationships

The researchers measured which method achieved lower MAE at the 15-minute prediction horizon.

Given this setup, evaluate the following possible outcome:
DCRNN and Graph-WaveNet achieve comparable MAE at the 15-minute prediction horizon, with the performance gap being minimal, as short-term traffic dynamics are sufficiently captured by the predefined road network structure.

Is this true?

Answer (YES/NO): NO